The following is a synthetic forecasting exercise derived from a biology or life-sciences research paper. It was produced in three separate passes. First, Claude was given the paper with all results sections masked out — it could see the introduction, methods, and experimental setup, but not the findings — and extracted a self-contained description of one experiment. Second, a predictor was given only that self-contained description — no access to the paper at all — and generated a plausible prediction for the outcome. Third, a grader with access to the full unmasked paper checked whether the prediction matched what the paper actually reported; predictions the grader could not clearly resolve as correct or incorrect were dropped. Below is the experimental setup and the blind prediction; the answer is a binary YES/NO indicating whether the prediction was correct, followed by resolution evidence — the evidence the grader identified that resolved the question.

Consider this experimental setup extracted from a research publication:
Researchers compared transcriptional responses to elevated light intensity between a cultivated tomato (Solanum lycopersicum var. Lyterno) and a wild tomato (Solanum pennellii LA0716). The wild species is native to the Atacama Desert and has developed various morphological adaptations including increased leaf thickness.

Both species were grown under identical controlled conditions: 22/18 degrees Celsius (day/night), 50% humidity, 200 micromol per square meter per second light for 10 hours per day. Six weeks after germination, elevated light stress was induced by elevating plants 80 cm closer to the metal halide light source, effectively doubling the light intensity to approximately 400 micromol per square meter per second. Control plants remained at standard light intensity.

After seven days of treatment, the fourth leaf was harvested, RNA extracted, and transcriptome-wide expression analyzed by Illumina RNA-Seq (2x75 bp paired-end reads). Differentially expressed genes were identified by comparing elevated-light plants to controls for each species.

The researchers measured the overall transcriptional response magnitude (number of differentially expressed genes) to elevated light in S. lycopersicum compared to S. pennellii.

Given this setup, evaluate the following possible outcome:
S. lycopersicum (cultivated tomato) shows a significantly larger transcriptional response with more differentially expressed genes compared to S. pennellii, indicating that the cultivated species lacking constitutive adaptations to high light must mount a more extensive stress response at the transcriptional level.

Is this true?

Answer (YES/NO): NO